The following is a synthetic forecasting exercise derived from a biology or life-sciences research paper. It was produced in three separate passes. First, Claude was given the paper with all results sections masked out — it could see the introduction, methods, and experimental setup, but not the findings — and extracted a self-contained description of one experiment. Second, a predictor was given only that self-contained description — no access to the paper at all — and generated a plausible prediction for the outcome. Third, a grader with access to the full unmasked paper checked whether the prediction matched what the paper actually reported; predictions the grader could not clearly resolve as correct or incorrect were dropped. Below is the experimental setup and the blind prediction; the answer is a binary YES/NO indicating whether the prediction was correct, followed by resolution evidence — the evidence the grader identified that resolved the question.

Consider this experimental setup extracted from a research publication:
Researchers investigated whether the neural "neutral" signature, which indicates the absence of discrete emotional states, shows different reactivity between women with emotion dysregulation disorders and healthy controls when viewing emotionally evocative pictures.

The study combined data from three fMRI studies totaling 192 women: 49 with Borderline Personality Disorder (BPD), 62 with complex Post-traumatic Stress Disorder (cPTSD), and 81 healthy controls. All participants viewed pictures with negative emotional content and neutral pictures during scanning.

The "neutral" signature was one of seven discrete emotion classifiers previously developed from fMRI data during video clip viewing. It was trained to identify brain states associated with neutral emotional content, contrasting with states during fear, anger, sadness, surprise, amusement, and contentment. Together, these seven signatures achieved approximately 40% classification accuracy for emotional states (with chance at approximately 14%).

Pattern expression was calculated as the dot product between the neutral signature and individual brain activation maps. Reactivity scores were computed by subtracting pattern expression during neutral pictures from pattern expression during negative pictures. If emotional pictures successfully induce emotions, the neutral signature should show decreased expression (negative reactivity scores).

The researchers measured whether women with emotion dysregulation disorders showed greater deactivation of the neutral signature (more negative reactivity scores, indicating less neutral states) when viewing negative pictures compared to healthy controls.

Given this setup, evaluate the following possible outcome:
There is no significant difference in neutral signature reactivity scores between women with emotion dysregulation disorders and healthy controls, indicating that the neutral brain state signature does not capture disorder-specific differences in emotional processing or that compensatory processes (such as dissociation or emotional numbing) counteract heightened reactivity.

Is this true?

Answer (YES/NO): YES